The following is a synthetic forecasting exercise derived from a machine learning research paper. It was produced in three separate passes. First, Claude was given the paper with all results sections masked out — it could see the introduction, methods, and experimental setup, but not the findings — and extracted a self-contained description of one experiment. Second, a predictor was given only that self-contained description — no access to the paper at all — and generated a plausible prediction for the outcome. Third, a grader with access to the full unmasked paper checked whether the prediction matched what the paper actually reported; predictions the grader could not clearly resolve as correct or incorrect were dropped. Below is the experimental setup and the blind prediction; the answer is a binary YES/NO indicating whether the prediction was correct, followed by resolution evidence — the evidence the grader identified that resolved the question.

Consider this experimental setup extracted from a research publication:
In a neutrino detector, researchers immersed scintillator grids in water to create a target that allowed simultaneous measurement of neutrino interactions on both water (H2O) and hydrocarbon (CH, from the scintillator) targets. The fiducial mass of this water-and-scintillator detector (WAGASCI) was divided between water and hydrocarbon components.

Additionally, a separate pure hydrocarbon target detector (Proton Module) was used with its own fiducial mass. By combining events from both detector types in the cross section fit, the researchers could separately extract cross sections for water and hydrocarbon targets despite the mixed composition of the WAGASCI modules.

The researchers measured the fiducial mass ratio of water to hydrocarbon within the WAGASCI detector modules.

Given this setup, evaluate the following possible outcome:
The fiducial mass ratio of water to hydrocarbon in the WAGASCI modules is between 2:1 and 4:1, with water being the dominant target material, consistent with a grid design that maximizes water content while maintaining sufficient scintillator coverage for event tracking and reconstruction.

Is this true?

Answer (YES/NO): YES